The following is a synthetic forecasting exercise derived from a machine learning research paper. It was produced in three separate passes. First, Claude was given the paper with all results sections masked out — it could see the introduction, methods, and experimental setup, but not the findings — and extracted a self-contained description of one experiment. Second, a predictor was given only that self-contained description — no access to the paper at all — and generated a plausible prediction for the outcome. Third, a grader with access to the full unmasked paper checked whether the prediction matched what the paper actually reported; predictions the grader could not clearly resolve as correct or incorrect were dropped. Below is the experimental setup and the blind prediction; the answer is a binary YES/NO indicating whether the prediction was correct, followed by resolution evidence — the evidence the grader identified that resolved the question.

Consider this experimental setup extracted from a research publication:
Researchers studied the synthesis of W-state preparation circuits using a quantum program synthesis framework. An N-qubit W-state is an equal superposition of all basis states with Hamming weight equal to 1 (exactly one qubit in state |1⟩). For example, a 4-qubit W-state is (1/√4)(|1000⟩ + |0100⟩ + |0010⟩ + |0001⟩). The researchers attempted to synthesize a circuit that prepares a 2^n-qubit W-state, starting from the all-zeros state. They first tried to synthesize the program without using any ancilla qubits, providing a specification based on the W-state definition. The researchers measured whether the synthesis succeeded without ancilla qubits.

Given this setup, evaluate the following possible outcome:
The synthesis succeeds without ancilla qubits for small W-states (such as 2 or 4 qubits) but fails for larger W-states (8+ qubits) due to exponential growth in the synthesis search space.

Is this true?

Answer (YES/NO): NO